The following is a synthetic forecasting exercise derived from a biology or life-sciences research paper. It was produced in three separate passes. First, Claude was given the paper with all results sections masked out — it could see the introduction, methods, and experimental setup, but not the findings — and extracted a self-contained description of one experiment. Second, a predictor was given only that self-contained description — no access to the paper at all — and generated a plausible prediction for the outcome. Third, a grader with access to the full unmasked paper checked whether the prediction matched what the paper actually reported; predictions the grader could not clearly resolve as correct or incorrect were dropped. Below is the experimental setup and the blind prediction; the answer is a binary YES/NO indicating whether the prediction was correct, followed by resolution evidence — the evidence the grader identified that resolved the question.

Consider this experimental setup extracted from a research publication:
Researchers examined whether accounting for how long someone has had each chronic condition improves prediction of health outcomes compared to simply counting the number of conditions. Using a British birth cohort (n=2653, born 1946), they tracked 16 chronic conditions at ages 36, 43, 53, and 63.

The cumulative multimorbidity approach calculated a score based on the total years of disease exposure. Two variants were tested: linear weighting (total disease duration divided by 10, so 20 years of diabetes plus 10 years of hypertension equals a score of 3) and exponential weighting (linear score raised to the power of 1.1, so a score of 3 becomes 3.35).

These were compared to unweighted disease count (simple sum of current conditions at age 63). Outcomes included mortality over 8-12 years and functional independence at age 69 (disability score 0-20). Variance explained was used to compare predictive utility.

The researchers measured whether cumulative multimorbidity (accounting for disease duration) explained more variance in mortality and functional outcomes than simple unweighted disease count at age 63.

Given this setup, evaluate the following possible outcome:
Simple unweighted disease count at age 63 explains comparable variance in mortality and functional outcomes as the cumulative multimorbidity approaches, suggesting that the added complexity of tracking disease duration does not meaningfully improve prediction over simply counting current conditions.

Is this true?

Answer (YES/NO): YES